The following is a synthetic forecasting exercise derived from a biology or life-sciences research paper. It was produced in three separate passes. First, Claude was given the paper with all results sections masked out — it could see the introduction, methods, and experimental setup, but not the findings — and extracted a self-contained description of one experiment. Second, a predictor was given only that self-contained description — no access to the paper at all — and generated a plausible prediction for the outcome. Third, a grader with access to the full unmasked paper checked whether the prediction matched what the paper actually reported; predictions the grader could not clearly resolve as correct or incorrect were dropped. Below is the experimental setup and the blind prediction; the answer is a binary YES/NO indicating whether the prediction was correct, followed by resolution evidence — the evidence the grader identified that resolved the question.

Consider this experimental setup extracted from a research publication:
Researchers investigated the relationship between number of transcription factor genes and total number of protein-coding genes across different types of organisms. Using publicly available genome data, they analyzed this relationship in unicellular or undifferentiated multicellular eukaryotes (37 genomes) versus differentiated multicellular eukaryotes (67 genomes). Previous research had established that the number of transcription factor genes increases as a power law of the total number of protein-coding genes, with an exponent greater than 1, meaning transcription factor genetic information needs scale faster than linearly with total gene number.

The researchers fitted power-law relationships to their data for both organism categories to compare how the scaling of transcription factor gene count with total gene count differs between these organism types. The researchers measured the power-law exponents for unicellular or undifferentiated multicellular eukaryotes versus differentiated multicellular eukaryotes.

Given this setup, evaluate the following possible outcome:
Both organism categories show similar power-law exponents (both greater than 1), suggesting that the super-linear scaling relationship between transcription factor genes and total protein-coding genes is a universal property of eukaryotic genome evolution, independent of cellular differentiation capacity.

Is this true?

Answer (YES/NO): NO